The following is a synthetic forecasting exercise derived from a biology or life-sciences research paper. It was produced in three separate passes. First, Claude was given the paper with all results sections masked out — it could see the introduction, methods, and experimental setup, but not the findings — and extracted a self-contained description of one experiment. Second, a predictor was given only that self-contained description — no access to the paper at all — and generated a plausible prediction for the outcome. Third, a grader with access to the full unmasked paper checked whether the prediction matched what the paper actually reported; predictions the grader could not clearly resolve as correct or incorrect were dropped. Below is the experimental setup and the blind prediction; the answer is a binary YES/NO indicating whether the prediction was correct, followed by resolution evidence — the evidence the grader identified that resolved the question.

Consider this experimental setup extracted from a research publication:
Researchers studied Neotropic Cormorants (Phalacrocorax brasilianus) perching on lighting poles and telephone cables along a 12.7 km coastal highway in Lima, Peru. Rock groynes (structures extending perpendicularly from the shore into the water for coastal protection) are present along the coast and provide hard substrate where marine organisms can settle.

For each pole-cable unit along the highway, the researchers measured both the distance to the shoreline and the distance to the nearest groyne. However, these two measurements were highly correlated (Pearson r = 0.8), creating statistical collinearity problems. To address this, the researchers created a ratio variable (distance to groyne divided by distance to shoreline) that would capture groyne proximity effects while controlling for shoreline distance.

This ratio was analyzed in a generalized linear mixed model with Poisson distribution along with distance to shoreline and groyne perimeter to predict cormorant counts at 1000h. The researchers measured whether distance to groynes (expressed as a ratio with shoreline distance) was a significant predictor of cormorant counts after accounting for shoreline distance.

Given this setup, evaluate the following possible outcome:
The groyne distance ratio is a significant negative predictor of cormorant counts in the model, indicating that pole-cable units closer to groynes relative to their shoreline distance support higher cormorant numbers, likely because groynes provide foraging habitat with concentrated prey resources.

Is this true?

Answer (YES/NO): NO